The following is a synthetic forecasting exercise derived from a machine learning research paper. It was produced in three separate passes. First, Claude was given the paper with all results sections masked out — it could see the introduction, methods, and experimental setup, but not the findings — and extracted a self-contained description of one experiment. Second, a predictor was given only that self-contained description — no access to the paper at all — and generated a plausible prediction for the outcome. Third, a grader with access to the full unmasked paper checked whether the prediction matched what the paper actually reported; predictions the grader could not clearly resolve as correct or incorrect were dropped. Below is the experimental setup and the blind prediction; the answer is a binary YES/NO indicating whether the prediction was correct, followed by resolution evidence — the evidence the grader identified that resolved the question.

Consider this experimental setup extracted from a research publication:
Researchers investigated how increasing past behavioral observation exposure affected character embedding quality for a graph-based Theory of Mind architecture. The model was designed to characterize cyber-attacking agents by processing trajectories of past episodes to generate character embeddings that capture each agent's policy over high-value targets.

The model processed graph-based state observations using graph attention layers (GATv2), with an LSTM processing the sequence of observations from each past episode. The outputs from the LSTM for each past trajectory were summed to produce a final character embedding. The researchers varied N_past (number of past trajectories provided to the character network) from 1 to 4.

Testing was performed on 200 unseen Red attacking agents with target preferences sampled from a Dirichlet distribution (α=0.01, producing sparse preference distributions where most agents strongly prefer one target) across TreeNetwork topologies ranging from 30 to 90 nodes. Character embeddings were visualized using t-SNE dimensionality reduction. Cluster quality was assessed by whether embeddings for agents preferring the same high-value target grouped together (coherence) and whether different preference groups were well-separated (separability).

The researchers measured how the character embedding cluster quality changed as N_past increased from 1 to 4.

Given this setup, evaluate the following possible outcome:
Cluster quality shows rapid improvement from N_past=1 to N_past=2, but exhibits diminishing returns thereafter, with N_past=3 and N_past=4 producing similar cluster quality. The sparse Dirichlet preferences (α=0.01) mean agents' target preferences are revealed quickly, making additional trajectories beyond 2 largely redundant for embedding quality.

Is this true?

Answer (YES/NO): NO